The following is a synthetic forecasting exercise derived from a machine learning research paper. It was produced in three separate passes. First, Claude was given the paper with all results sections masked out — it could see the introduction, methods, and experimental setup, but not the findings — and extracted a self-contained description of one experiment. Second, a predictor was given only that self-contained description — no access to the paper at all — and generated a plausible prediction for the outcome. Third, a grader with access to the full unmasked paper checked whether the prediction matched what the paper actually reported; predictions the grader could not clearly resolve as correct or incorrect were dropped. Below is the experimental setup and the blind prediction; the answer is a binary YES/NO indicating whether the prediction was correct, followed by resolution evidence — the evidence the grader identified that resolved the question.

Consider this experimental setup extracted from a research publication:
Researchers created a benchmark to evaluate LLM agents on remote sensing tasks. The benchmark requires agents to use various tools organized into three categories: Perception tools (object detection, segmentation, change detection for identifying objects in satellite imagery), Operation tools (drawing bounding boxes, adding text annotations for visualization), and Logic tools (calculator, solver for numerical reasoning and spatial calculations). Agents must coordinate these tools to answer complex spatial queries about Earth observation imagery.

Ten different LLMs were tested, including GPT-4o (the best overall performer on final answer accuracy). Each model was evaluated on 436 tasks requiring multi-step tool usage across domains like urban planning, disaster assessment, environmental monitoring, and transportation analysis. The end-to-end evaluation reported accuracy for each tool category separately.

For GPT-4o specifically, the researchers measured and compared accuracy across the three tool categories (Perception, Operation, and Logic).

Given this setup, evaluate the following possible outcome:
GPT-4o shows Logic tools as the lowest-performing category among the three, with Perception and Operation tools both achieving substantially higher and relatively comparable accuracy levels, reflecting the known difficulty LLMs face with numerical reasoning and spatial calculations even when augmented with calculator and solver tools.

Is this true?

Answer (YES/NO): NO